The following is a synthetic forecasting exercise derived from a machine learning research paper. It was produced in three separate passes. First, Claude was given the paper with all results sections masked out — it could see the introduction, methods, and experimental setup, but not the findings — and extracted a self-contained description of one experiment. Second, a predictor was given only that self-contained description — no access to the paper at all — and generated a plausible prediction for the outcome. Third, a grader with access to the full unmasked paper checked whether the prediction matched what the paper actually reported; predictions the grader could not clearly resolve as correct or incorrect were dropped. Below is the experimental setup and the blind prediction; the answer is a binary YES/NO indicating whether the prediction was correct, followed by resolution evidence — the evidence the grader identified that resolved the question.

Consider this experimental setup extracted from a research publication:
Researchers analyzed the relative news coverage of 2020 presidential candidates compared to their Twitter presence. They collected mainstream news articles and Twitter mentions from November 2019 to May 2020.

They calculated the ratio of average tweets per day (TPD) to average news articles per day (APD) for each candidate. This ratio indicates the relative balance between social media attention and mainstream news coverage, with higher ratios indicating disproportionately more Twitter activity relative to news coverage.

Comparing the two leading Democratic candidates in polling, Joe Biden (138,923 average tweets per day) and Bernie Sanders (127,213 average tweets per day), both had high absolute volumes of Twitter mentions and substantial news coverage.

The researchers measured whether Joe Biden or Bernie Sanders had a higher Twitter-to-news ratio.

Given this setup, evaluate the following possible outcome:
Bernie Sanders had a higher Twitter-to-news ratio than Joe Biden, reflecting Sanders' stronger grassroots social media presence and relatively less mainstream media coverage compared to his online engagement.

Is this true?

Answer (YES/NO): YES